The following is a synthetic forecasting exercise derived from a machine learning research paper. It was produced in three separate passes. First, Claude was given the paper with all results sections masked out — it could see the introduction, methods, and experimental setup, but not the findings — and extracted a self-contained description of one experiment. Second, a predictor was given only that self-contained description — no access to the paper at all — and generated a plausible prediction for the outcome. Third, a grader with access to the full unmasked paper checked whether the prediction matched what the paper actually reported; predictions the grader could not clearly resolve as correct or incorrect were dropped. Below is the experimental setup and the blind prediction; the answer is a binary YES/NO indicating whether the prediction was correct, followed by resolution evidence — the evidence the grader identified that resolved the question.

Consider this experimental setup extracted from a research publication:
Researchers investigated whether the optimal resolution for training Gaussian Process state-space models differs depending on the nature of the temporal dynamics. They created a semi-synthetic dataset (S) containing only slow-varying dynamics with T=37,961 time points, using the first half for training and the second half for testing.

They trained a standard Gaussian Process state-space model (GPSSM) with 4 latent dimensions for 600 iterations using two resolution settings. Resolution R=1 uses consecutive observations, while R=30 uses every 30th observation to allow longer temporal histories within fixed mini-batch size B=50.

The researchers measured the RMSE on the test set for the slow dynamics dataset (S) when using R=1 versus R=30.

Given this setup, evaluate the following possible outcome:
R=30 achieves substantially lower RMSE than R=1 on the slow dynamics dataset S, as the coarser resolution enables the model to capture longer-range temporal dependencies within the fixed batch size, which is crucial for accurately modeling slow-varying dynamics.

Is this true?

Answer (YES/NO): YES